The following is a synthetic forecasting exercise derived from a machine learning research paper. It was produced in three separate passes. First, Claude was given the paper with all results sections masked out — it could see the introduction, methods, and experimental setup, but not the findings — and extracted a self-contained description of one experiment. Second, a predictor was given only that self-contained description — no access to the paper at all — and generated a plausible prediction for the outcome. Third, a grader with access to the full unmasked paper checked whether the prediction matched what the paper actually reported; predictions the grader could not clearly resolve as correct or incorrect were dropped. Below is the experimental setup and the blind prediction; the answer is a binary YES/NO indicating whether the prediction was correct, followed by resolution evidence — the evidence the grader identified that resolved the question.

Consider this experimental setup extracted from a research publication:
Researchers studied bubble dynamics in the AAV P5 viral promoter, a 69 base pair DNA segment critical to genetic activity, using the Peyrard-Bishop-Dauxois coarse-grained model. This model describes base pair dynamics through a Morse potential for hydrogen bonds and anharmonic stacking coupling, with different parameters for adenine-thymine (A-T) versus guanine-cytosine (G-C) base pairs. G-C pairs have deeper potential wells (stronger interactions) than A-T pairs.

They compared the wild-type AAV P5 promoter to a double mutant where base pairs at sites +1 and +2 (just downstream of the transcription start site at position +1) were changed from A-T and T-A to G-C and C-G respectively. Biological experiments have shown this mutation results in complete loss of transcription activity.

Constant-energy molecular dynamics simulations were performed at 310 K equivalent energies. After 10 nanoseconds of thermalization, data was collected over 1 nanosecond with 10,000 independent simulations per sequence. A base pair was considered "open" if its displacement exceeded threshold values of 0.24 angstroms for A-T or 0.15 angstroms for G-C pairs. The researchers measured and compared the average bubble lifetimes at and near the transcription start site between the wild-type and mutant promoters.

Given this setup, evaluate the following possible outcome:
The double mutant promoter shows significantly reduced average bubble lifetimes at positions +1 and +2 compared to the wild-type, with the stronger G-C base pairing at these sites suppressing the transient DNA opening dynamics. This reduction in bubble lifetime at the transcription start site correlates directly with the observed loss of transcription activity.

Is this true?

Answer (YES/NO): YES